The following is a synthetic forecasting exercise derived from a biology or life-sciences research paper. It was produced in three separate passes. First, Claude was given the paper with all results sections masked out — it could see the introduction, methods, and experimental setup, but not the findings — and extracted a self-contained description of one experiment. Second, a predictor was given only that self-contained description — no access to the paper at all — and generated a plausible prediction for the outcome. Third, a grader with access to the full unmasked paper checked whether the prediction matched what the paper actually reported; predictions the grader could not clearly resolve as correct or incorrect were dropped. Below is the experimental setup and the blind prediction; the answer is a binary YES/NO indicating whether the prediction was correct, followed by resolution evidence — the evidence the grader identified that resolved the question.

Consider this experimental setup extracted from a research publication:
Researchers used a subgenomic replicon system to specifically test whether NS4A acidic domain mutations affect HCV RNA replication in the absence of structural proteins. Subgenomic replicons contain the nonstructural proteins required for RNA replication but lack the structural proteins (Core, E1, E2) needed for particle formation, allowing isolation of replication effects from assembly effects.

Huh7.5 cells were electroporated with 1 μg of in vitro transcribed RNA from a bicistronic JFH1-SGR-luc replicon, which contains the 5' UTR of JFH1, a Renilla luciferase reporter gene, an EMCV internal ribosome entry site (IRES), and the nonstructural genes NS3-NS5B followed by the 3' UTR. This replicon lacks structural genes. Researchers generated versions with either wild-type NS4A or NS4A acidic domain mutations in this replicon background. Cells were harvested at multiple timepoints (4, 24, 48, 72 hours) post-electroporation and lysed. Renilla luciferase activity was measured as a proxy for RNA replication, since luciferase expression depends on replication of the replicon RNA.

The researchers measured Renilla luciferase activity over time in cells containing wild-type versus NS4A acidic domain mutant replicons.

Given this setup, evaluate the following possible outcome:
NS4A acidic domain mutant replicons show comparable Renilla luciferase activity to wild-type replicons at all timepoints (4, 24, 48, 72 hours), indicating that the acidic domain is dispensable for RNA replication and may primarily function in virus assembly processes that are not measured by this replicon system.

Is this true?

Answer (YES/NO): NO